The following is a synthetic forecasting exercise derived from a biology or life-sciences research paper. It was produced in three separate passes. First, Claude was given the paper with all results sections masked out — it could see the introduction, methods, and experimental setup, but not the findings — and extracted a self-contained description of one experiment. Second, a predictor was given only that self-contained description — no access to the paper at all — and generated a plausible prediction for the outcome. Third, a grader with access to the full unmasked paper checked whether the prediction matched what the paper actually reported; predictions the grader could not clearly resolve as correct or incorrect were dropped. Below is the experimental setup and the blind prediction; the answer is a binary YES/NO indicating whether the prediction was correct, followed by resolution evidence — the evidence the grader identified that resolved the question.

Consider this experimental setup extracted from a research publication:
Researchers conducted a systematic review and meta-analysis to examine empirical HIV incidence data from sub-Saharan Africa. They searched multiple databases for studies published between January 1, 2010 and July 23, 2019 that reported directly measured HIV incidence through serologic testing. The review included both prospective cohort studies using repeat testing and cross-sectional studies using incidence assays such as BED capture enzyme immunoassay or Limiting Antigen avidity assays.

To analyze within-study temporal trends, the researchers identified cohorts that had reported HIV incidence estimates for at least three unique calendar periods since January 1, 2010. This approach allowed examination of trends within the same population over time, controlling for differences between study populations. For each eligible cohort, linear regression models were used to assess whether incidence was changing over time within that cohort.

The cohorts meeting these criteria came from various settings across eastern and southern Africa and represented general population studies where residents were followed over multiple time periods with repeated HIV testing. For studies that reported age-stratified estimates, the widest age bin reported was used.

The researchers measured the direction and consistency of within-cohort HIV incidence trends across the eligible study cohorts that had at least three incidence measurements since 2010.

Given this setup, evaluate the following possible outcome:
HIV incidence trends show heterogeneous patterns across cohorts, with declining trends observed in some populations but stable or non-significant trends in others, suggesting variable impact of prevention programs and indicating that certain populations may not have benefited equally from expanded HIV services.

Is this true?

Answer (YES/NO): NO